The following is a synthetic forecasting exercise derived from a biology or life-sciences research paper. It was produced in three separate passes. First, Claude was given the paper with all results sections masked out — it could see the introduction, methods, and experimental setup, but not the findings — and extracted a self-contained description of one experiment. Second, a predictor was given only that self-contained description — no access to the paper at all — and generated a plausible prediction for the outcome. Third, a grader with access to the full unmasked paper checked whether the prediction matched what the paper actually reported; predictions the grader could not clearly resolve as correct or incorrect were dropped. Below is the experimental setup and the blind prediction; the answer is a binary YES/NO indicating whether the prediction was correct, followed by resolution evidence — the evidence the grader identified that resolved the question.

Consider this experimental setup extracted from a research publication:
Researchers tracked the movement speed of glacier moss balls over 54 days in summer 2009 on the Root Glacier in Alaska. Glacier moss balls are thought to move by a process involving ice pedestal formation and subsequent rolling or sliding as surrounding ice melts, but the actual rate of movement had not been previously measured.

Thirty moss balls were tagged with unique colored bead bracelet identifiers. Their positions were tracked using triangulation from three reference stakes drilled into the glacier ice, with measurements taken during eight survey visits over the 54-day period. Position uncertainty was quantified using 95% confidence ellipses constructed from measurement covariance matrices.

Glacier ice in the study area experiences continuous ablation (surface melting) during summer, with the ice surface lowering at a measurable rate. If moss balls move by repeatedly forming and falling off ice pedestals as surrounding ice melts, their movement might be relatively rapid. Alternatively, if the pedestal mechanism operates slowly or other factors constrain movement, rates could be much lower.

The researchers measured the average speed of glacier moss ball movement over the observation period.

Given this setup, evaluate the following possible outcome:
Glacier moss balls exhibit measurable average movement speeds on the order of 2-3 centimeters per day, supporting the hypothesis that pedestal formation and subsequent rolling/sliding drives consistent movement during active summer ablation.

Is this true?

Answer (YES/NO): YES